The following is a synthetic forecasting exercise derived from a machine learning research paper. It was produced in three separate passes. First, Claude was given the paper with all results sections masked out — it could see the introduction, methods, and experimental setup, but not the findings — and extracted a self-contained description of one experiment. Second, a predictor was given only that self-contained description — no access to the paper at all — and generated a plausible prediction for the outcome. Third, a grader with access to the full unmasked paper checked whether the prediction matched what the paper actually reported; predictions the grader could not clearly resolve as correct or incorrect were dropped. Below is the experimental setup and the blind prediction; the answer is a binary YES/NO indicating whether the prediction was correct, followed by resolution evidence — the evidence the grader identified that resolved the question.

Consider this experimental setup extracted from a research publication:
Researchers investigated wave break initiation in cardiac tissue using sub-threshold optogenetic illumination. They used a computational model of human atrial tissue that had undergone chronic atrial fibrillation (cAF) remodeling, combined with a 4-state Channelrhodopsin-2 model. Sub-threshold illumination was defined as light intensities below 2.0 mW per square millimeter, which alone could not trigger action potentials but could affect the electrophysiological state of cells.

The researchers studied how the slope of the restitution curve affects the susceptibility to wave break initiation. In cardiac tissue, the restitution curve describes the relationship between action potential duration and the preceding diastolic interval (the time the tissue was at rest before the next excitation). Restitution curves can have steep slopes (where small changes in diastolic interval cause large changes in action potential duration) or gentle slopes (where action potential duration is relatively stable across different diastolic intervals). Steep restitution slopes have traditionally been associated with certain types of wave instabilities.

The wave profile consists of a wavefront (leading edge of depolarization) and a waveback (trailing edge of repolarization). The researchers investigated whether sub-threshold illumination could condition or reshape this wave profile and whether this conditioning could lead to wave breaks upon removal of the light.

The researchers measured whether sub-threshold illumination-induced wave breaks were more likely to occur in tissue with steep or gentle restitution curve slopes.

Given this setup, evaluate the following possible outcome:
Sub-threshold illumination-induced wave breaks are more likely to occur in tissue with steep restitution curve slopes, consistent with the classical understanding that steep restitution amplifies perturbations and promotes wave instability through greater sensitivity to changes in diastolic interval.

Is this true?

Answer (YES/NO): NO